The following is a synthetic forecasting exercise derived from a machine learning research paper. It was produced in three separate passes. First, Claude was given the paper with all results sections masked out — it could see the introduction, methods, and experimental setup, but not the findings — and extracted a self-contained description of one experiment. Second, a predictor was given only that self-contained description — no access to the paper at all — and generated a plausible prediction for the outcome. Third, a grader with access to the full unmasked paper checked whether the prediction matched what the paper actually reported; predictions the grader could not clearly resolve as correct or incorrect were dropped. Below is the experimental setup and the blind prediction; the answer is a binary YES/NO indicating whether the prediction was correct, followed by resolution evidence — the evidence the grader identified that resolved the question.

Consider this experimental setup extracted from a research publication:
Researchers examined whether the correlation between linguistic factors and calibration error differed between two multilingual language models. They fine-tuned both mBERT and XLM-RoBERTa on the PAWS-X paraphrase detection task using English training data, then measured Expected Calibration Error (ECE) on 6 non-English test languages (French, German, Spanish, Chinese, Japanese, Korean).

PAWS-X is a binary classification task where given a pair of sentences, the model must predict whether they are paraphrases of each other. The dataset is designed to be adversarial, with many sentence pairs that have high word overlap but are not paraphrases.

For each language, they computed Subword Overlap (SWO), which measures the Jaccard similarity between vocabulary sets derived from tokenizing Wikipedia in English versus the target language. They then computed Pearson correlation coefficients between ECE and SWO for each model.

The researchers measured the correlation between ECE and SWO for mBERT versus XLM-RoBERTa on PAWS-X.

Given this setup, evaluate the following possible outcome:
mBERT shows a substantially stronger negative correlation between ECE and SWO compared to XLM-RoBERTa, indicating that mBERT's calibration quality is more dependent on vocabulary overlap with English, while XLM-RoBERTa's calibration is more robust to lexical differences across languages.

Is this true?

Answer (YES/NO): NO